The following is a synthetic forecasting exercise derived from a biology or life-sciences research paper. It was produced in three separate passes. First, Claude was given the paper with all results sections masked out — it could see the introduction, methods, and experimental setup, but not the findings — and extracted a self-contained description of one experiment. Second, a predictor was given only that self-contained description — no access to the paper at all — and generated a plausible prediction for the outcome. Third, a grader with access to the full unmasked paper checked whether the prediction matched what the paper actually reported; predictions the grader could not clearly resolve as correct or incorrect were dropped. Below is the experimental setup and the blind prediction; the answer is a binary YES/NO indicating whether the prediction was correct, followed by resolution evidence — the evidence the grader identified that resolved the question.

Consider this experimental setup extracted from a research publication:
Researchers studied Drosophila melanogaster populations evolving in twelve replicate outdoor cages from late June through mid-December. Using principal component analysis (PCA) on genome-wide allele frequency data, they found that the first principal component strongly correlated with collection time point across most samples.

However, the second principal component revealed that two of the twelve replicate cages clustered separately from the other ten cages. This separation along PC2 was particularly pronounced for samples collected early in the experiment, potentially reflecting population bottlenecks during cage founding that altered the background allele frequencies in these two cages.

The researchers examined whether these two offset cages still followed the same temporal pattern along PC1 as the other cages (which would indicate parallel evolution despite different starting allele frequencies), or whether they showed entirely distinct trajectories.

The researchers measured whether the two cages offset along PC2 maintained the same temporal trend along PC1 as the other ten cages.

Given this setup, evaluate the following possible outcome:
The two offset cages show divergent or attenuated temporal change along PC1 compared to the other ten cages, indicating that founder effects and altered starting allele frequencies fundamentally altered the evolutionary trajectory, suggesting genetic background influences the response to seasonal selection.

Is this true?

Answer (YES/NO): NO